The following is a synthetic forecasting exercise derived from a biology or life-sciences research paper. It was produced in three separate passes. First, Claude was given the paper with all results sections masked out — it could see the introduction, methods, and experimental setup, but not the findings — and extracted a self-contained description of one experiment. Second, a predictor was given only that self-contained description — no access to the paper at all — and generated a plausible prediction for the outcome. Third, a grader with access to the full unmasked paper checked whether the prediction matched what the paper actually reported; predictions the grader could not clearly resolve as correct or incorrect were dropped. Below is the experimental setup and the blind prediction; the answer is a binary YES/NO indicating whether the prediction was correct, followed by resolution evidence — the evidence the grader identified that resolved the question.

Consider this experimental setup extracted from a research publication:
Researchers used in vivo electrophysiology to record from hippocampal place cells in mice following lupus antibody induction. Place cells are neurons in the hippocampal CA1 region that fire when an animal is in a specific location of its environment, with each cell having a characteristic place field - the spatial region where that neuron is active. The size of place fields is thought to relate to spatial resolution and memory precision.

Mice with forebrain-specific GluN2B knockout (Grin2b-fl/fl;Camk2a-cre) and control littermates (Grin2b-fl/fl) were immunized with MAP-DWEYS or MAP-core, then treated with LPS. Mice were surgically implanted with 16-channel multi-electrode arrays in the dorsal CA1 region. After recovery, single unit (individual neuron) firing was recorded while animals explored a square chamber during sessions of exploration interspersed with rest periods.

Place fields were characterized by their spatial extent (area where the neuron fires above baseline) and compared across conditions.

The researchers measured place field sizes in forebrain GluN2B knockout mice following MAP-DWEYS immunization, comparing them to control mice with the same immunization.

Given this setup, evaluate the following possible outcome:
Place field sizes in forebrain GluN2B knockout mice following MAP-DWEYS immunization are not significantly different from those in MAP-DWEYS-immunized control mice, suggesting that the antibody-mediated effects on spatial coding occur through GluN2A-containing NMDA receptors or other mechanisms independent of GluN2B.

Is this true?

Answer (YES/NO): YES